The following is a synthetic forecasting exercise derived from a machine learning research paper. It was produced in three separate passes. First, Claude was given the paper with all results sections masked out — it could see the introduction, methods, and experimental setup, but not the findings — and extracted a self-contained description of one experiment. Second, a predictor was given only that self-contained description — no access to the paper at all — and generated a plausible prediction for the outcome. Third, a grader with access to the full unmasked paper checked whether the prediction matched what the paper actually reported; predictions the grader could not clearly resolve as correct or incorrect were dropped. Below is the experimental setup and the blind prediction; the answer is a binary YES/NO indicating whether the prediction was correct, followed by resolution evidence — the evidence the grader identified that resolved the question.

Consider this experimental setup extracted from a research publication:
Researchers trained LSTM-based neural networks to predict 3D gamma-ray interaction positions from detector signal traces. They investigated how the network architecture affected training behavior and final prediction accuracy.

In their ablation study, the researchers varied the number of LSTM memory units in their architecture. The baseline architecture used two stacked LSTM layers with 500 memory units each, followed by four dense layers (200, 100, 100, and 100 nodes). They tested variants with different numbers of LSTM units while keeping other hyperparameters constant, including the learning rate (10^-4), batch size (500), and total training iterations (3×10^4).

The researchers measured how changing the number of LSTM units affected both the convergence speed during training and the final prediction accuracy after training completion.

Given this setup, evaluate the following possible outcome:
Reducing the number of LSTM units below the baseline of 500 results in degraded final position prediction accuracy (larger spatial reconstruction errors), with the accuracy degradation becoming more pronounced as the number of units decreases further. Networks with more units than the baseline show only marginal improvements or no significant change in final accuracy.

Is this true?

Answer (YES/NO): NO